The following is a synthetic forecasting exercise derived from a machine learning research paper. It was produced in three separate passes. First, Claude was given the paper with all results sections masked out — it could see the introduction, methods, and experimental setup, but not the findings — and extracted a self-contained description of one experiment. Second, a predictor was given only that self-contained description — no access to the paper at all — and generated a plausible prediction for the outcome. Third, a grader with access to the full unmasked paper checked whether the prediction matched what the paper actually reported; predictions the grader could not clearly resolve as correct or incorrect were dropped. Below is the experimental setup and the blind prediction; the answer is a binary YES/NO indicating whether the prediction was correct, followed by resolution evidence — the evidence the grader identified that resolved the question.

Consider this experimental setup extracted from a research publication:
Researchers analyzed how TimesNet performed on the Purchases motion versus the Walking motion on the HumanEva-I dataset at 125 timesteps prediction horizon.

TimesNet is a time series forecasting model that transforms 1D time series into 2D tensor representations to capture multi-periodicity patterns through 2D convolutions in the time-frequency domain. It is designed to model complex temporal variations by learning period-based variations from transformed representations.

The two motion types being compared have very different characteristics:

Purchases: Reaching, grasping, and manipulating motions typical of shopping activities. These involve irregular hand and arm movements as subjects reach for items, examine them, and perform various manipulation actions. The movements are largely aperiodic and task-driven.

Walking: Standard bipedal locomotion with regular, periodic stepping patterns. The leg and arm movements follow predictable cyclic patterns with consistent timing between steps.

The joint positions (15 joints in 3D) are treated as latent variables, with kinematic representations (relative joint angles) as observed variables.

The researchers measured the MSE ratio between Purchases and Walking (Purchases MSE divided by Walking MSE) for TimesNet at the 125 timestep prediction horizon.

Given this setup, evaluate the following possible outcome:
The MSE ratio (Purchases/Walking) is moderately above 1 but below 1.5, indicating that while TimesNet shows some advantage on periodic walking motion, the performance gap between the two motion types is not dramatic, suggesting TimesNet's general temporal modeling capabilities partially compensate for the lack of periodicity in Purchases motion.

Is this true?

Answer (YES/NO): NO